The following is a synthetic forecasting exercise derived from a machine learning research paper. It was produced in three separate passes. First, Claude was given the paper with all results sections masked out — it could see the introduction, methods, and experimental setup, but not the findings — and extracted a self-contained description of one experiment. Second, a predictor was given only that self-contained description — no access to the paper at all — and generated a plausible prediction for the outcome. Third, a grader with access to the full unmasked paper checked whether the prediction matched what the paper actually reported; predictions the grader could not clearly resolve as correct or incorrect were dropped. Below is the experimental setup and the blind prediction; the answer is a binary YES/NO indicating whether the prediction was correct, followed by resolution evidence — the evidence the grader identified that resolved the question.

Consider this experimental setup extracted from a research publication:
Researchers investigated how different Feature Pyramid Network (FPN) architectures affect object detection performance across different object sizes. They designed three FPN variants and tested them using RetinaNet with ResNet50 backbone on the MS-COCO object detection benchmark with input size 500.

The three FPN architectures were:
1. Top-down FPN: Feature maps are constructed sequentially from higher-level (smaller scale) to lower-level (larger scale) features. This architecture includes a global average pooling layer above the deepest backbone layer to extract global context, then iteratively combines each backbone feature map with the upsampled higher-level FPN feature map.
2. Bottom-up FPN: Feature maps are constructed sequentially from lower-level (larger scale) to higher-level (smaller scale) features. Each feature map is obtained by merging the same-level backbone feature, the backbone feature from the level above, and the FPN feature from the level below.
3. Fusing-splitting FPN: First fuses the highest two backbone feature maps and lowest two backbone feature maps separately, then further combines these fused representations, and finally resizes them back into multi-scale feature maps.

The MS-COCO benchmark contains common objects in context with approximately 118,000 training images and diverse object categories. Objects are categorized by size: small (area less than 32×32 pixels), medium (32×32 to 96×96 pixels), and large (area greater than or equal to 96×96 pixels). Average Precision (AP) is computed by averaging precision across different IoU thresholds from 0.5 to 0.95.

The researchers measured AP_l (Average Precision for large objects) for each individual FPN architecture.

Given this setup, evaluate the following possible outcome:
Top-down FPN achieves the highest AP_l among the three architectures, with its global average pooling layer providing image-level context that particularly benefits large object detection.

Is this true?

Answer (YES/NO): NO